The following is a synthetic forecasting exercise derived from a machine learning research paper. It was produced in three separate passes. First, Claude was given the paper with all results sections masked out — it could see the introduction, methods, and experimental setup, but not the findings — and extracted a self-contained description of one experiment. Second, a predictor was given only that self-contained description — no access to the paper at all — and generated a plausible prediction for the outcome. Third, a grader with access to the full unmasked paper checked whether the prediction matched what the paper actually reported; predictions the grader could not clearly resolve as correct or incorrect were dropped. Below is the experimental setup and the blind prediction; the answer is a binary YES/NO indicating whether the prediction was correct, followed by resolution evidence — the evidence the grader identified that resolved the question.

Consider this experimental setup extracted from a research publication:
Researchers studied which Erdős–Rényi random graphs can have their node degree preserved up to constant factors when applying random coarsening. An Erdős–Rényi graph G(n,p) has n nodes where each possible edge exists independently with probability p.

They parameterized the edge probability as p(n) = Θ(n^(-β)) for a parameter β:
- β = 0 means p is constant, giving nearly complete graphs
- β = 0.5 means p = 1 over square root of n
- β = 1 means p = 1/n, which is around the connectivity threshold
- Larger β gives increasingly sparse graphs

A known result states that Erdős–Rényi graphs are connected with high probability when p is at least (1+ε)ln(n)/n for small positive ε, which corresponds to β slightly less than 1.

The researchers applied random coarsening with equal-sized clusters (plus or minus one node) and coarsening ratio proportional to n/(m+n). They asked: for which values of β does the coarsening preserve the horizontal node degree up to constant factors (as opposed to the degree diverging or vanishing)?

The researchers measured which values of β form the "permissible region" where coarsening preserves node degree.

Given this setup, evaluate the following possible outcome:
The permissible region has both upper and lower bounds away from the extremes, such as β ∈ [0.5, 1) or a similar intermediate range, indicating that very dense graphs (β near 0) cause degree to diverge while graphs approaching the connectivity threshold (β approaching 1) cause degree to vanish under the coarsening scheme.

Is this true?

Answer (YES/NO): NO